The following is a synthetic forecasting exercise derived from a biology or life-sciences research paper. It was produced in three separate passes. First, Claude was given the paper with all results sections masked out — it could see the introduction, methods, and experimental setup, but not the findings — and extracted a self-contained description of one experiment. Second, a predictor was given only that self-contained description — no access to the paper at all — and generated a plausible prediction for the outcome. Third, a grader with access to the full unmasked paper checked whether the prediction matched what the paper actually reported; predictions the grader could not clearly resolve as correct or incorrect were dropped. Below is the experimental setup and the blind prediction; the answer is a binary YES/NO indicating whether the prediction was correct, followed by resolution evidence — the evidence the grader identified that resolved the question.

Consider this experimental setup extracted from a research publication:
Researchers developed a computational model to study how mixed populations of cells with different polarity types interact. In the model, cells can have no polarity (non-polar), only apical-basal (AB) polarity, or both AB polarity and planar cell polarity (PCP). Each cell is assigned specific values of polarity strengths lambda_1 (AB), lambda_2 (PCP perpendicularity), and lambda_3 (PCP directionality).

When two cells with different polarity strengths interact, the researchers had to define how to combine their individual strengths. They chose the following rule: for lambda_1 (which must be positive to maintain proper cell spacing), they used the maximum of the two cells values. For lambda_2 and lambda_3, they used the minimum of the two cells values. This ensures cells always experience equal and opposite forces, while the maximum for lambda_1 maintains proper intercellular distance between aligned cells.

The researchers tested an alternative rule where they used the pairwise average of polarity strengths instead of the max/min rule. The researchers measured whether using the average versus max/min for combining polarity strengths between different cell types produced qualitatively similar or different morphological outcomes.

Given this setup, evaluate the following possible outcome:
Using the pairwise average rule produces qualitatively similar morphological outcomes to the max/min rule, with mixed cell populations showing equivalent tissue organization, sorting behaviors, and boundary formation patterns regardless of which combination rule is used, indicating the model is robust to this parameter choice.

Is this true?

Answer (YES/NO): YES